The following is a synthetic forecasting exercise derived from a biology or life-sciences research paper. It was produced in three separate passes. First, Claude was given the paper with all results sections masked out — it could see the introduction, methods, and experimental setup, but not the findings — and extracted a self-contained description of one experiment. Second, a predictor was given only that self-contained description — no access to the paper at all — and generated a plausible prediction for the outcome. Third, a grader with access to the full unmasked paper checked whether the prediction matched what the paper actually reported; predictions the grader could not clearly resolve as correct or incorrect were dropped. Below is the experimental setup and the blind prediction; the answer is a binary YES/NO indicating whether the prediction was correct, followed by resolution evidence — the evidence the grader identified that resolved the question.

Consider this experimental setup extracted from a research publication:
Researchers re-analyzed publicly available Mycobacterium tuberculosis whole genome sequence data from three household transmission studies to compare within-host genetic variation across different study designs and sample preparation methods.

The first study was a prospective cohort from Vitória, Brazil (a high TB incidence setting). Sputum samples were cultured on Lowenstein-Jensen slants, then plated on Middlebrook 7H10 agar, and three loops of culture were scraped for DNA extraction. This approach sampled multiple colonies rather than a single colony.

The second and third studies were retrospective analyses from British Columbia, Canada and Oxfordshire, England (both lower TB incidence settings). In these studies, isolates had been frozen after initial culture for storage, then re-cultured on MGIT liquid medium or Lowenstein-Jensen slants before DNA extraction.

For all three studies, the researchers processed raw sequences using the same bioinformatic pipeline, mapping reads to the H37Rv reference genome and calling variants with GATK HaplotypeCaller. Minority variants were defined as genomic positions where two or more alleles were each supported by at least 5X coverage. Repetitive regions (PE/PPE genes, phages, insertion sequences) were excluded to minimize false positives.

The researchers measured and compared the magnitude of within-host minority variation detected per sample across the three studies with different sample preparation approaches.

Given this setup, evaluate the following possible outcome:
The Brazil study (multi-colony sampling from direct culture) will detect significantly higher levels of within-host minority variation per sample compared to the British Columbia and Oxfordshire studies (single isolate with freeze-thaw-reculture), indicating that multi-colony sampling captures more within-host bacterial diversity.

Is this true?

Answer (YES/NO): YES